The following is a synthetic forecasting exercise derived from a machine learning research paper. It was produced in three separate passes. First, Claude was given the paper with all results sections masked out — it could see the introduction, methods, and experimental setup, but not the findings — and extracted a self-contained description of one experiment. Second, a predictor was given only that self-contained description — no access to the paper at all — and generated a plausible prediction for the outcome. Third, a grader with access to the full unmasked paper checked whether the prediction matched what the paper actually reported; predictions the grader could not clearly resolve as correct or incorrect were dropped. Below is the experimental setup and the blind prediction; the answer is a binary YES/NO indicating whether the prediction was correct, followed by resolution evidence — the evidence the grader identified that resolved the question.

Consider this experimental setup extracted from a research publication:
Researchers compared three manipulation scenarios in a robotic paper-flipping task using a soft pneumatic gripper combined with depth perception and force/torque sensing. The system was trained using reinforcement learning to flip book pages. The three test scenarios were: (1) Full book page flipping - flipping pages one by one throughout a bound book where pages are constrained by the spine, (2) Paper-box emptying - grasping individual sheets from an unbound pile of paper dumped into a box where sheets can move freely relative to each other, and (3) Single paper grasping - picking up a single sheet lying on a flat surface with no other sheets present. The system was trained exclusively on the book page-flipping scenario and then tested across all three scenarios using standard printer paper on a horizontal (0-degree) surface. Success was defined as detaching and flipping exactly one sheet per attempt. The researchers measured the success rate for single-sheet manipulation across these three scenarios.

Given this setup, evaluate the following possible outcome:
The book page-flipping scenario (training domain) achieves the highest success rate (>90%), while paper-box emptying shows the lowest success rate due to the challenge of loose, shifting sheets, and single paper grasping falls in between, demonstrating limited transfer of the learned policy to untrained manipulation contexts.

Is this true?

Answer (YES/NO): NO